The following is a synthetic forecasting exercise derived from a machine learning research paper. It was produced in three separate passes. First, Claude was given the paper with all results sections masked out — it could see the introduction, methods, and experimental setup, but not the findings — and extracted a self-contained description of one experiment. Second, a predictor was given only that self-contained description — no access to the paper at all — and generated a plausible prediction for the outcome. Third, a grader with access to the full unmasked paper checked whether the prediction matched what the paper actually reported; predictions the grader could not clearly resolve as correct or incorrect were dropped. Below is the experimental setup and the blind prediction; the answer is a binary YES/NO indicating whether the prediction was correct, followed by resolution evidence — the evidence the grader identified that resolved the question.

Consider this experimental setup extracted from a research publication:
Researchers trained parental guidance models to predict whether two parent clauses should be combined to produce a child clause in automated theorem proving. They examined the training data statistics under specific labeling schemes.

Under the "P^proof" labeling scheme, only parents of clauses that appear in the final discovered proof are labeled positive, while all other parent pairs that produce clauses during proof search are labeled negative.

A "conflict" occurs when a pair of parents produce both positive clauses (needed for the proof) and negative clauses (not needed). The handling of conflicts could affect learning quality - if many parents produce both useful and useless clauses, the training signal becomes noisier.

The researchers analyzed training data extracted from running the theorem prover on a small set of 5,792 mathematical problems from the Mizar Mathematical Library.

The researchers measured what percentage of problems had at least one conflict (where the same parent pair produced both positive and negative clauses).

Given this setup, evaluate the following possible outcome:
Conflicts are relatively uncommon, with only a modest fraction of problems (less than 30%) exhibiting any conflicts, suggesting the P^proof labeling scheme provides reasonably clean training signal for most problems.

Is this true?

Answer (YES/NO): YES